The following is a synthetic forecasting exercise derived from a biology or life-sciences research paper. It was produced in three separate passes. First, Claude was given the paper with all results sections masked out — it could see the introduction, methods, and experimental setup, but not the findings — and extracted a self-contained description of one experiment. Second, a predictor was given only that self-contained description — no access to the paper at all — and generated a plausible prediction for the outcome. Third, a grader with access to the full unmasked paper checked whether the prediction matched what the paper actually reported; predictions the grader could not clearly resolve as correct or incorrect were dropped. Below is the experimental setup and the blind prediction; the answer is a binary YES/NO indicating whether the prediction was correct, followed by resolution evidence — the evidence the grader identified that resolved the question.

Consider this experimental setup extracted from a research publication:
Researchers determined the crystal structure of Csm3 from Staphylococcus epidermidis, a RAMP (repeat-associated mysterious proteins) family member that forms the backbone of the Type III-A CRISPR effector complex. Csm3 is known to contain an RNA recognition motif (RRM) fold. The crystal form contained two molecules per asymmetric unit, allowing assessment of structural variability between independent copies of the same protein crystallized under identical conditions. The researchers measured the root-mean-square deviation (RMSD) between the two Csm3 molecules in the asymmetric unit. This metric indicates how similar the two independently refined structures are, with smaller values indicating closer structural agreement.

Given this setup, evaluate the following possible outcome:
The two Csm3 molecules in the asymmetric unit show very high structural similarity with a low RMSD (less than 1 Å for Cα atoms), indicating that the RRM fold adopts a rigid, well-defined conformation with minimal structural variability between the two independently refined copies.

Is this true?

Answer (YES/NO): YES